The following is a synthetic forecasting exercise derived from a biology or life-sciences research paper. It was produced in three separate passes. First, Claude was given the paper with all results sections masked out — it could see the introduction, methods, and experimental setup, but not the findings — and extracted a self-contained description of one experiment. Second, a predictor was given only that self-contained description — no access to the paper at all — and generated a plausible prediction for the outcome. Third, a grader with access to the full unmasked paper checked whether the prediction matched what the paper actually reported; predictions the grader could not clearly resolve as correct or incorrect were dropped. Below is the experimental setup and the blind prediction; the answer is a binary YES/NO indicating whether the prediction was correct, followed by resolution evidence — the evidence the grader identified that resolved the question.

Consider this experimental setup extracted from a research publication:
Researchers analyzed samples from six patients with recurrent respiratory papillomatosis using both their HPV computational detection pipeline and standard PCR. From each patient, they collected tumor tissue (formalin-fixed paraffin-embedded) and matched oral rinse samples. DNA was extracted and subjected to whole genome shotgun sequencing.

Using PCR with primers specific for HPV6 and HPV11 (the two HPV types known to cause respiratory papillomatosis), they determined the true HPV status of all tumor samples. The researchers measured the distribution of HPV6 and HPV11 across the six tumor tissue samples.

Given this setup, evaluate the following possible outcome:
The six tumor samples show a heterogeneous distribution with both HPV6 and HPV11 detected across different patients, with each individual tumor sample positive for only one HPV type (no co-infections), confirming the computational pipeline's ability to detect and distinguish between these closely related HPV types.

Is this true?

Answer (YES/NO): YES